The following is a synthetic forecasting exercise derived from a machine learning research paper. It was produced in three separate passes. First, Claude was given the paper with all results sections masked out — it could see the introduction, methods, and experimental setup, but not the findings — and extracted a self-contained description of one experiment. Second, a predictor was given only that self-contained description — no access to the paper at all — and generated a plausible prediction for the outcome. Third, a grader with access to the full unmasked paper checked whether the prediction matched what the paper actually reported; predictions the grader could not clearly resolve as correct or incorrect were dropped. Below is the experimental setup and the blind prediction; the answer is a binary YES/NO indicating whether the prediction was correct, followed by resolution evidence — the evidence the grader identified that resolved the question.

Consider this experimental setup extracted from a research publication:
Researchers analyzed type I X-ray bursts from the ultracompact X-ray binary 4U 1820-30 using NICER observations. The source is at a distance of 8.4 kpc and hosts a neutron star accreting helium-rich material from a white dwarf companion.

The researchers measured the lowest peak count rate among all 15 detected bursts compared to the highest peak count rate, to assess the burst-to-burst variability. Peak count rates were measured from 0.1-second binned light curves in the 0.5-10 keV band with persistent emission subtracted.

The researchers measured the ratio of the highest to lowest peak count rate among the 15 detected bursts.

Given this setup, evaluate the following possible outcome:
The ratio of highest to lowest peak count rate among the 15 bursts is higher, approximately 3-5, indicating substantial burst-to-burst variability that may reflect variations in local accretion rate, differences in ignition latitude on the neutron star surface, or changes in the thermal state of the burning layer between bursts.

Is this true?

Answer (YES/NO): NO